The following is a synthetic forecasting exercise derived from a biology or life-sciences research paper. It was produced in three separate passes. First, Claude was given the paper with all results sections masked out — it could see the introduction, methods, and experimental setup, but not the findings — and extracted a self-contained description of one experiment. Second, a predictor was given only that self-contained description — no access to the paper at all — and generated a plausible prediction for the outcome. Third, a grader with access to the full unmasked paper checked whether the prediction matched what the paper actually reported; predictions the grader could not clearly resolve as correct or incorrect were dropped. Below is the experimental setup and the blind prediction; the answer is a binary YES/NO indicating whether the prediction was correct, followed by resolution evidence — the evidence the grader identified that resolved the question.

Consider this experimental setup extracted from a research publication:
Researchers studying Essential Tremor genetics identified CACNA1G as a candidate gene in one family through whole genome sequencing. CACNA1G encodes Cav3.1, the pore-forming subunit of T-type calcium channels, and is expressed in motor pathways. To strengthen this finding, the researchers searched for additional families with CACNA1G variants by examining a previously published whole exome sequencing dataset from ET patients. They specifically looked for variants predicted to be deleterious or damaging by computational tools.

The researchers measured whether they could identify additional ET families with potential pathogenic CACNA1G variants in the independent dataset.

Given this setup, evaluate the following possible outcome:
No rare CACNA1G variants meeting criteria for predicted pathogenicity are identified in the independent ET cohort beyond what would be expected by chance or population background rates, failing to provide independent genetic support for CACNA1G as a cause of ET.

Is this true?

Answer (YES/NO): NO